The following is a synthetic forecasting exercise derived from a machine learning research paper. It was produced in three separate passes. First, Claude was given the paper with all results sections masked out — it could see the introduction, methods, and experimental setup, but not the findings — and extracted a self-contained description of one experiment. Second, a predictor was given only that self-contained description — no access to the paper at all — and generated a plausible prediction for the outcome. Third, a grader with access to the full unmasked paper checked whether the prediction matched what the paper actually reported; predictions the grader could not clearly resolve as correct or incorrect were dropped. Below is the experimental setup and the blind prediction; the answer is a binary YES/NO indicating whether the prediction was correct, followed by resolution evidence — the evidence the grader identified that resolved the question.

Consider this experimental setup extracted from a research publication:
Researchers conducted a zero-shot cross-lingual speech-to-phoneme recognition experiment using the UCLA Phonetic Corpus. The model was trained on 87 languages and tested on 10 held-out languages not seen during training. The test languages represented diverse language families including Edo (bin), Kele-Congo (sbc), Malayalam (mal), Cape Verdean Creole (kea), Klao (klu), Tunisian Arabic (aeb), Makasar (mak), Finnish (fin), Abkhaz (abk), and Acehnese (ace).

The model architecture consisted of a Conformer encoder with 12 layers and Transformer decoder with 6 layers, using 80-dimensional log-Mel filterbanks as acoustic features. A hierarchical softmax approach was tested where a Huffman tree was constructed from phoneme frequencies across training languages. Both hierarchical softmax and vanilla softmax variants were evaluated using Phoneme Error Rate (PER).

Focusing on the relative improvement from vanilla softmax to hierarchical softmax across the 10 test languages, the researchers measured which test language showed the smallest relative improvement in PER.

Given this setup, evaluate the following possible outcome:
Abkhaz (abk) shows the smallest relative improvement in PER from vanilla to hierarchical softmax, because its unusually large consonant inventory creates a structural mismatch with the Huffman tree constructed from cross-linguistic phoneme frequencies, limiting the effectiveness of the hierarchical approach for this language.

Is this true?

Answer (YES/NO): YES